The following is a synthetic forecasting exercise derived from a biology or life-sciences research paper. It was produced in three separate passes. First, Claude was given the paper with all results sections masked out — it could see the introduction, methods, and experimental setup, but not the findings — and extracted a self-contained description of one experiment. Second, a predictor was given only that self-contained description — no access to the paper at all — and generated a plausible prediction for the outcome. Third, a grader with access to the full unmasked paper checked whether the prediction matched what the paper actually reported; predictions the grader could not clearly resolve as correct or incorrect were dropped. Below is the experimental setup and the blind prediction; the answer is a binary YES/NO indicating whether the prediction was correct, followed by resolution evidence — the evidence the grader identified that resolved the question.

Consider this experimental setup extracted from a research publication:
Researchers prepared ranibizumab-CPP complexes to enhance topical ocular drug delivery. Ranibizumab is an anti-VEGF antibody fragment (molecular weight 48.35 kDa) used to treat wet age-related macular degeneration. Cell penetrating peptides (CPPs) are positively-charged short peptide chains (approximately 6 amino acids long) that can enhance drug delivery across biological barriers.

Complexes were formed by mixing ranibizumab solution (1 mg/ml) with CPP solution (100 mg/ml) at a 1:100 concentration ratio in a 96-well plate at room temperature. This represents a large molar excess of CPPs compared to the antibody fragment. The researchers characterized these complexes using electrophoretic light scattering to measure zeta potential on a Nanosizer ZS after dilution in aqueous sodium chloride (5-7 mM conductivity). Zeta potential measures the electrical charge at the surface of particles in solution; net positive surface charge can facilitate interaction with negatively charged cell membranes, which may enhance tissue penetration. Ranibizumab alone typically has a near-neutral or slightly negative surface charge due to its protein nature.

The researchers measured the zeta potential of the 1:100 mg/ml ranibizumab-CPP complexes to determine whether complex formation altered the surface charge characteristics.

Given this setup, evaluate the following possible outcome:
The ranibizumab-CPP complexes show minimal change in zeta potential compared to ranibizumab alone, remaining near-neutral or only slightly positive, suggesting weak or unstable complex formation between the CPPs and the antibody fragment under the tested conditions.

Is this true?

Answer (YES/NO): NO